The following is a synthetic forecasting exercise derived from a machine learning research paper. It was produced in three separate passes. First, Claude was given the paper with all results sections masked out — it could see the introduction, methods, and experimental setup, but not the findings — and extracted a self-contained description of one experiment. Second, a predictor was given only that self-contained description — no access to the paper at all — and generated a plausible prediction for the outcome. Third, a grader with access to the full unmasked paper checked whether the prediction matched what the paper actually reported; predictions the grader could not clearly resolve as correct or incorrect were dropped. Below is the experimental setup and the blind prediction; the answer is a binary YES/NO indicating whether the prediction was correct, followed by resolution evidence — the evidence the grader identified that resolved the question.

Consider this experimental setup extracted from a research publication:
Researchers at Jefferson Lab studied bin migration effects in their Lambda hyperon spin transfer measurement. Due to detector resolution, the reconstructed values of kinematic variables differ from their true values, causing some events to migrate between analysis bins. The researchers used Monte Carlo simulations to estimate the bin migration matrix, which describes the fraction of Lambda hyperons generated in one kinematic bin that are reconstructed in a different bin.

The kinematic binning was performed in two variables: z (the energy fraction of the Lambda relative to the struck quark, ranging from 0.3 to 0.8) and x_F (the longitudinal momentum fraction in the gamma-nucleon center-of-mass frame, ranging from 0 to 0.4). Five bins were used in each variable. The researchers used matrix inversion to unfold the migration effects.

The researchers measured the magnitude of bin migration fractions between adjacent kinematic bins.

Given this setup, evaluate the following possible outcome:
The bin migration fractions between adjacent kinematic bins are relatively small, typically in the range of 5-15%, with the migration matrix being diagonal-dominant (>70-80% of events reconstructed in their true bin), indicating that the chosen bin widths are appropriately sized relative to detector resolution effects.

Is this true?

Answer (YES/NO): NO